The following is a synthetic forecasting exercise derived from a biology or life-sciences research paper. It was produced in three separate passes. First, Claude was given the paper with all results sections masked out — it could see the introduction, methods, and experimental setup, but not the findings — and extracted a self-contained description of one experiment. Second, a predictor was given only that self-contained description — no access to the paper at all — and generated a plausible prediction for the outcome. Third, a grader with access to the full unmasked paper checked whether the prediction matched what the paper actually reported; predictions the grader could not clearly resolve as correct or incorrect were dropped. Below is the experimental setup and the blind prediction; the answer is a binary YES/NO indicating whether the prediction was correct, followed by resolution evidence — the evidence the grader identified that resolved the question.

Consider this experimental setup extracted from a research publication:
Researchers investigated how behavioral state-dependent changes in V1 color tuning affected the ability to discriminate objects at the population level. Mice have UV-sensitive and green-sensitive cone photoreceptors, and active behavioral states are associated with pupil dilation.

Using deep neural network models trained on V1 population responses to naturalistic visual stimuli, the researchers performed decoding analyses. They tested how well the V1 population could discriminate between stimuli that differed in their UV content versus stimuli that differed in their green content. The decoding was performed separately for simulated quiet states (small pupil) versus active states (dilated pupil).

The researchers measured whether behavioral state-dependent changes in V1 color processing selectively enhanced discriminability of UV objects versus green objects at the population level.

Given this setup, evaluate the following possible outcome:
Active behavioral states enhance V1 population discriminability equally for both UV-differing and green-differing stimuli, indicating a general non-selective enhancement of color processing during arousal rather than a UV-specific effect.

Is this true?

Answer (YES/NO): NO